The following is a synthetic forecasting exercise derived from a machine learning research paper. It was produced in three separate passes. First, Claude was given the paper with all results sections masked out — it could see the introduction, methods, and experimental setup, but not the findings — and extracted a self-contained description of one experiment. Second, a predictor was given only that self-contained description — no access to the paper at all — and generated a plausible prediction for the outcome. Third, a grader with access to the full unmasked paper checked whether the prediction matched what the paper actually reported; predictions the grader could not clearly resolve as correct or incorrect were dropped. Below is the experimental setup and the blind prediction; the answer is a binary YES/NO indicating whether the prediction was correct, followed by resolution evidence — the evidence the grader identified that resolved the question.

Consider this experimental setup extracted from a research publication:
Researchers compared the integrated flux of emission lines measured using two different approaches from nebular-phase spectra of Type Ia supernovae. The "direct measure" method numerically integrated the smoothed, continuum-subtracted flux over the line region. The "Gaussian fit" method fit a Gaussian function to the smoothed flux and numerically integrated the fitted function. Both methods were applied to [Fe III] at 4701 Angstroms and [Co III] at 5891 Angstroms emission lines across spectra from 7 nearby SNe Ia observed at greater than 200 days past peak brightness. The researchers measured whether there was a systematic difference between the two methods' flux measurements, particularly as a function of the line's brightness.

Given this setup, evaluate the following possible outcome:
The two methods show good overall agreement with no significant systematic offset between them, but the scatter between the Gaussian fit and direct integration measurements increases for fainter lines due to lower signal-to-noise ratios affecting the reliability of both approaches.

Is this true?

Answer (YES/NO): NO